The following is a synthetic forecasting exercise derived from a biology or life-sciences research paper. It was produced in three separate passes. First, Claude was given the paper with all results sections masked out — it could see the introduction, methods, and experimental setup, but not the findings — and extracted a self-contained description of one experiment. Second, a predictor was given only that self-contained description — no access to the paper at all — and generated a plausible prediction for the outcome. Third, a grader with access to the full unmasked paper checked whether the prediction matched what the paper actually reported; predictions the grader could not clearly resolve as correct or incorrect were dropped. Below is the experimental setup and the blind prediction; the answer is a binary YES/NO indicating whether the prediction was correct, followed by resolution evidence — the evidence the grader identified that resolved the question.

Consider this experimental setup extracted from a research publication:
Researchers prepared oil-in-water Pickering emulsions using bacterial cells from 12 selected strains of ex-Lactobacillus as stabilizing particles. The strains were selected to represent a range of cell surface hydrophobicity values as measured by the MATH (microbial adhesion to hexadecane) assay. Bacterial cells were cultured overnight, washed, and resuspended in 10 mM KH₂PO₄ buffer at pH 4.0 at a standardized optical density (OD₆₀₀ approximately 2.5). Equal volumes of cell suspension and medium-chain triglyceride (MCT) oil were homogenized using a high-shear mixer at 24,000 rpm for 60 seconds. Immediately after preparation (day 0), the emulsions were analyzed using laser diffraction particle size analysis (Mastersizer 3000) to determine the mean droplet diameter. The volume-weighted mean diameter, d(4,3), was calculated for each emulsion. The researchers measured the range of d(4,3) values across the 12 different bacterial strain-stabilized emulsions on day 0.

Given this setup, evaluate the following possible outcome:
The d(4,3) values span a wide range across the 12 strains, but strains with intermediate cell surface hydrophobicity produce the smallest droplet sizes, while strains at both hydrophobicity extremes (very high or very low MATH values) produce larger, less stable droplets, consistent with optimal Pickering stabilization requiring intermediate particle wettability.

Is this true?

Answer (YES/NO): NO